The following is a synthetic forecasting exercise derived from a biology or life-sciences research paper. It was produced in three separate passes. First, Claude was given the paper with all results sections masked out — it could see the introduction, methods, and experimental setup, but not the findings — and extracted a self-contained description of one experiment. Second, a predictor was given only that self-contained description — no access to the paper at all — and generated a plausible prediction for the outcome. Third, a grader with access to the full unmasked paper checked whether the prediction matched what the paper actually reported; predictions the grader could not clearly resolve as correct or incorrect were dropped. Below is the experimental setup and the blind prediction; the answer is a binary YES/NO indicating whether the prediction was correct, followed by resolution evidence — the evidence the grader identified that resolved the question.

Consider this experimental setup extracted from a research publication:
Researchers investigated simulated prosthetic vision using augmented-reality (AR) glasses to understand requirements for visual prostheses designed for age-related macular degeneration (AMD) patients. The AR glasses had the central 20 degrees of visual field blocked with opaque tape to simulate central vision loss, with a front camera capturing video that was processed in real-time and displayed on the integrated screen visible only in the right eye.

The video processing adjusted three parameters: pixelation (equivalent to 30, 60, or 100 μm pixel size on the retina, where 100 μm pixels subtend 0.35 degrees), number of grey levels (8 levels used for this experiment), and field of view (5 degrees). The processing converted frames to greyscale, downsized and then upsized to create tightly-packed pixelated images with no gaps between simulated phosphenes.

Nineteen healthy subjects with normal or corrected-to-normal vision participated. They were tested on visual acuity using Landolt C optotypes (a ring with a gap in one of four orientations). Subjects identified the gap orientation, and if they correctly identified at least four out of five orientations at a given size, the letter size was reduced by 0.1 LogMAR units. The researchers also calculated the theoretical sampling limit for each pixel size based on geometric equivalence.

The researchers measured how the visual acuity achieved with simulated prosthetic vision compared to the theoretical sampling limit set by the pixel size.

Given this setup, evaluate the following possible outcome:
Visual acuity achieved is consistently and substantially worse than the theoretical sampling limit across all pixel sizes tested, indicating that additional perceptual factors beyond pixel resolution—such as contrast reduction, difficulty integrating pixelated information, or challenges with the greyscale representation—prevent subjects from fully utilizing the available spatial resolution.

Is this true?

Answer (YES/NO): NO